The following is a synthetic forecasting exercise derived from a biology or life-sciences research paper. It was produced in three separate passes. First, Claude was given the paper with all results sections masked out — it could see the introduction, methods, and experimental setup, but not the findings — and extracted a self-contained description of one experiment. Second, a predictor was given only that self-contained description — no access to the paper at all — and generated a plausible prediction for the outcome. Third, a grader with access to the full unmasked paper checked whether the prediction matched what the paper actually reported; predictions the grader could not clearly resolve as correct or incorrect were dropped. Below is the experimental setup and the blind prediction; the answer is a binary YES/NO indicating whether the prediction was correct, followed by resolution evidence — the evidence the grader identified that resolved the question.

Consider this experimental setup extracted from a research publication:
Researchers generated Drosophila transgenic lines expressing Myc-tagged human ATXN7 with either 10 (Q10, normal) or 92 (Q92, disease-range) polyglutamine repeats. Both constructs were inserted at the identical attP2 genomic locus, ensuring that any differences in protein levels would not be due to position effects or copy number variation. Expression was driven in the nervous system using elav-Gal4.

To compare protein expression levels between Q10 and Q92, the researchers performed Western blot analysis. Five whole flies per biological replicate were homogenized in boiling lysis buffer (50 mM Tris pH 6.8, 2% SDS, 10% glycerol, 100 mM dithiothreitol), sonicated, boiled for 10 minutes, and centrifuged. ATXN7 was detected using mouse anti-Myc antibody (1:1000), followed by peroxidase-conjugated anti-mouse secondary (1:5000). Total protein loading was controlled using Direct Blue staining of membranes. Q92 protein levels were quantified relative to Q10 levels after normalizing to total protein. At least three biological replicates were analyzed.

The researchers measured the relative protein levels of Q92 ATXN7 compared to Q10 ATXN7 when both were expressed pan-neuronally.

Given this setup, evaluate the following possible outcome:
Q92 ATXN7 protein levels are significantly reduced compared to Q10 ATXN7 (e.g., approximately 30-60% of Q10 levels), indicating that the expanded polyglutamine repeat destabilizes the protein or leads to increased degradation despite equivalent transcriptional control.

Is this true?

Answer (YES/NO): NO